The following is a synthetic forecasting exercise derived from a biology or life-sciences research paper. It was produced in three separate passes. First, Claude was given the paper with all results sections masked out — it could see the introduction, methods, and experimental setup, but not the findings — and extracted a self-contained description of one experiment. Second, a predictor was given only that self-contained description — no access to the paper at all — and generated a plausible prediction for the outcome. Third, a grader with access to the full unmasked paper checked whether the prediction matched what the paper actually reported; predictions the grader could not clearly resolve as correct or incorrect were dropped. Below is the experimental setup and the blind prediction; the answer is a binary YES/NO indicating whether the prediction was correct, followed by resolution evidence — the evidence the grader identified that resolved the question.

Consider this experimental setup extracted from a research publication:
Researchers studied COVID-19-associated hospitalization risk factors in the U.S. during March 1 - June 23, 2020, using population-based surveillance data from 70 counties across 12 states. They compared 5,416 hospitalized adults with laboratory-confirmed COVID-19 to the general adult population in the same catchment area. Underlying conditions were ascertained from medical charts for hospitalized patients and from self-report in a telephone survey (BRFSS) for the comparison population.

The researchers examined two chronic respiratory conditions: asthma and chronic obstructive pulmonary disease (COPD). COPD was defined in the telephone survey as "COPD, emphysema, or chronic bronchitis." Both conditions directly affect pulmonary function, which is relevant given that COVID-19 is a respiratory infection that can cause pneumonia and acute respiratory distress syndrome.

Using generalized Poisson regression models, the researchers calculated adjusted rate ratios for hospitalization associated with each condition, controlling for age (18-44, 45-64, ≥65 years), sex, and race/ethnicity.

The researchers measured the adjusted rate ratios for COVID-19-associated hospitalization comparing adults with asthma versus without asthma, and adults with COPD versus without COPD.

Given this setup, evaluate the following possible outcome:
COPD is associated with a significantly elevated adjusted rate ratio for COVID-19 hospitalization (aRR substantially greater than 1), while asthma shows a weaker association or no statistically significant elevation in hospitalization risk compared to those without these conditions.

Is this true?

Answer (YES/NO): NO